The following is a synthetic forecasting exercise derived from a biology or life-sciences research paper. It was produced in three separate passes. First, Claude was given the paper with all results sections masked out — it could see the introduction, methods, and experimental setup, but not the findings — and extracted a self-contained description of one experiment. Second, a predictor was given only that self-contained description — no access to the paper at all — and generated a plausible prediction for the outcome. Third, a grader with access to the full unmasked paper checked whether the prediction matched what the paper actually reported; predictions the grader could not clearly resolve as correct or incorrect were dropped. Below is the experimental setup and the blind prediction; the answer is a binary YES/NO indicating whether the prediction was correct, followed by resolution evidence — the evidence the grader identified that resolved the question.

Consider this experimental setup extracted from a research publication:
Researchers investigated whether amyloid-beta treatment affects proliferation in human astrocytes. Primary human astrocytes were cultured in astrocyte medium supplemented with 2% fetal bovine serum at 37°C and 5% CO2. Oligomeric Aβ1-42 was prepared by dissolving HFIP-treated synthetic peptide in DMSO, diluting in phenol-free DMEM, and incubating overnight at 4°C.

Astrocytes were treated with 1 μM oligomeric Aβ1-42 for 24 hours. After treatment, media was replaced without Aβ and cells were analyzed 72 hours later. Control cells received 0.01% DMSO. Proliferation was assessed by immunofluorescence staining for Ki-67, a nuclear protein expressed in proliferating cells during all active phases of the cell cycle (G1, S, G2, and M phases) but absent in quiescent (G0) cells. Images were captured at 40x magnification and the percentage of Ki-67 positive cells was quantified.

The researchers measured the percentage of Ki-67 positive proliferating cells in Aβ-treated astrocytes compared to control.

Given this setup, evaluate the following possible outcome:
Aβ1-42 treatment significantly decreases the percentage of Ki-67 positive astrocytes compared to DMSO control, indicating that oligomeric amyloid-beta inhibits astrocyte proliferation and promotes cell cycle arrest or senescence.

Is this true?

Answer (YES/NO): YES